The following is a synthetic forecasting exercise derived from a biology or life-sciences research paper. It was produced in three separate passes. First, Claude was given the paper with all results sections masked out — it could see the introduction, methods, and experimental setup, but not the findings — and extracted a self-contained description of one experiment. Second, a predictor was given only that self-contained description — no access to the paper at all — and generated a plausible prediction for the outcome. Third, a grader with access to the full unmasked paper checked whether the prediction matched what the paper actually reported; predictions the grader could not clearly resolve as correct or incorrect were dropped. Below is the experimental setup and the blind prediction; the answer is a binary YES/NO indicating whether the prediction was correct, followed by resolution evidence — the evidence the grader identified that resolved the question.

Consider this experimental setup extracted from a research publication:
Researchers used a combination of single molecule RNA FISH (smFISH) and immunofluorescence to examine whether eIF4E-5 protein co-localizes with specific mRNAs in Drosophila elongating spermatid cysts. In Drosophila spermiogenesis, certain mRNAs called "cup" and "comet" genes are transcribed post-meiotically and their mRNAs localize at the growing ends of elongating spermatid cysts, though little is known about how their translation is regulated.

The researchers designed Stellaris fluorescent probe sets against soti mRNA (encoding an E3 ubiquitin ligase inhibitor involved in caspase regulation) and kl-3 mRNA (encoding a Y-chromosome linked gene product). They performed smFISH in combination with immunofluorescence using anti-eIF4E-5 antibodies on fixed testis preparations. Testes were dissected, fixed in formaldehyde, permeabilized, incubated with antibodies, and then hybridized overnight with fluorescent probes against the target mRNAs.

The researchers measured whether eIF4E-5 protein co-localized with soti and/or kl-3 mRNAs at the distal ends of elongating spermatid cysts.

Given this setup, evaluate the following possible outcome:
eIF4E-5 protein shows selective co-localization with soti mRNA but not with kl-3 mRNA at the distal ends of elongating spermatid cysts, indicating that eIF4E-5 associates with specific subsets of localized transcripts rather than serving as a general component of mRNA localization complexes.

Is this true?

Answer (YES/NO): NO